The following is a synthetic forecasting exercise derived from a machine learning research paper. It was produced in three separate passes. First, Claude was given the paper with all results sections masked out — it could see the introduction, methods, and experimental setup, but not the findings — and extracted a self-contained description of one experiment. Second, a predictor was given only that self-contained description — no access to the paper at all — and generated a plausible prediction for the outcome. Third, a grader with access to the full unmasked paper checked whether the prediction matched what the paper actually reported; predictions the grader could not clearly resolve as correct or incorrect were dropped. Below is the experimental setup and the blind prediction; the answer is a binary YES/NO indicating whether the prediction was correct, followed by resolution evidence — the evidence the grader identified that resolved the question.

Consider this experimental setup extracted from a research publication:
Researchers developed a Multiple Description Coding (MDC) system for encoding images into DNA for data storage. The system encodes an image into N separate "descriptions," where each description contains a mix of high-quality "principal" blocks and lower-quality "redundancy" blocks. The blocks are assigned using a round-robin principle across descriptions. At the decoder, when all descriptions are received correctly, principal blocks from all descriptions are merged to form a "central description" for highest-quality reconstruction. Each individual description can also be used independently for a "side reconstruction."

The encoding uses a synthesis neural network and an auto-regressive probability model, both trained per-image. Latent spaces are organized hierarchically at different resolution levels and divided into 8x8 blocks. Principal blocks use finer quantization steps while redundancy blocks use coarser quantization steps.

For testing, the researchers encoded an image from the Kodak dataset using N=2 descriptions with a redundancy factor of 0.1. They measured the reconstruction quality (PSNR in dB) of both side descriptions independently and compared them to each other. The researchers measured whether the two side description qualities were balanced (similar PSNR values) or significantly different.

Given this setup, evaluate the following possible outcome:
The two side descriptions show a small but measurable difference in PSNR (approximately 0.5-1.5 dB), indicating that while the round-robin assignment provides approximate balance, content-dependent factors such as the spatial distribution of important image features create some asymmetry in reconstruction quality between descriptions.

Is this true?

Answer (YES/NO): NO